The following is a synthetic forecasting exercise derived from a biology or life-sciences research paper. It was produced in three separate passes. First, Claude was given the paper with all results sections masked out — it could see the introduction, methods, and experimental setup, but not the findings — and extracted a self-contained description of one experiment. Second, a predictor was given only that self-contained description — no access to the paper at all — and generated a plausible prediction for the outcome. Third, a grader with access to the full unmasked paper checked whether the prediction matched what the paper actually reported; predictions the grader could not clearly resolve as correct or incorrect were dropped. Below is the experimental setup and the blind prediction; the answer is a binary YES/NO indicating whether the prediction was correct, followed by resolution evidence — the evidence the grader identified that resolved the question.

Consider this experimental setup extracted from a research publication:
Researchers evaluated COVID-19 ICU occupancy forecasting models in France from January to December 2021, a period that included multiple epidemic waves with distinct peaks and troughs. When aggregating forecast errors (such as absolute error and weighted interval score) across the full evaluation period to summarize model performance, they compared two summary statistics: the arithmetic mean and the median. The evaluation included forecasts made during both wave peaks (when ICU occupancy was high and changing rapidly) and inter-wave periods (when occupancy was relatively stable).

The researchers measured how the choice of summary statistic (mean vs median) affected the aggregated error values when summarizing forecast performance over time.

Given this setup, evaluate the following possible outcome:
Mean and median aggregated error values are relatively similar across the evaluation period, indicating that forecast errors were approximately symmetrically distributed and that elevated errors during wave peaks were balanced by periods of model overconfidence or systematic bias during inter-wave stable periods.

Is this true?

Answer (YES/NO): NO